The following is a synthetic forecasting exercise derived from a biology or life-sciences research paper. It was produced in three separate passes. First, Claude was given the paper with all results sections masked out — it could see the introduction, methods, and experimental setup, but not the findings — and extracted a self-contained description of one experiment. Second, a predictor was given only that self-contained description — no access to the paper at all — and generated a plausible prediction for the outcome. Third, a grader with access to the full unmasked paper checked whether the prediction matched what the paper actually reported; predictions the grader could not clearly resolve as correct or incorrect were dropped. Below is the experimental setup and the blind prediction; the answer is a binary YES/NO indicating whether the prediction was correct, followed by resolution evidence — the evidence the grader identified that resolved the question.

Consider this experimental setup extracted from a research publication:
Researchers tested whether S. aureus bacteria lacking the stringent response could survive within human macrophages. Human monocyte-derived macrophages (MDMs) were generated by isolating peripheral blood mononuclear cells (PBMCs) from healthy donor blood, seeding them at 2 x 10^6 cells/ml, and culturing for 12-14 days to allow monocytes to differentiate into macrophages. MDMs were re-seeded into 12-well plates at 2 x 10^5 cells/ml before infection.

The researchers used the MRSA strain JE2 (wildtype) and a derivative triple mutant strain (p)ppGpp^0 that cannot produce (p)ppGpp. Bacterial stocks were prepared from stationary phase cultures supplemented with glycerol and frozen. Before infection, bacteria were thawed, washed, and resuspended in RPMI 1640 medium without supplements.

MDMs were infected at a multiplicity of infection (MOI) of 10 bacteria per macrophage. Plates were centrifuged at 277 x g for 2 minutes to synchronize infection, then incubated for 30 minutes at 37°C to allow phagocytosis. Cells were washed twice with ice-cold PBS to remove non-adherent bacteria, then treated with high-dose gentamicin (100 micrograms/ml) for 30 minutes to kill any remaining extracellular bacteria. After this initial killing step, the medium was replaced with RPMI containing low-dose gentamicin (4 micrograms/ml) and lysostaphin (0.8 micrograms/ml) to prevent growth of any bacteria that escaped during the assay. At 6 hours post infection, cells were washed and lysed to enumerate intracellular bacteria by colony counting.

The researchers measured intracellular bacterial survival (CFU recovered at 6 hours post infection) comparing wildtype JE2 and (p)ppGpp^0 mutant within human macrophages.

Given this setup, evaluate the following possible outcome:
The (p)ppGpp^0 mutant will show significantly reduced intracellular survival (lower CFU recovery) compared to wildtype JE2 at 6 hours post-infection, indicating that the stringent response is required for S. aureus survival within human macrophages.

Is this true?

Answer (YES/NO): YES